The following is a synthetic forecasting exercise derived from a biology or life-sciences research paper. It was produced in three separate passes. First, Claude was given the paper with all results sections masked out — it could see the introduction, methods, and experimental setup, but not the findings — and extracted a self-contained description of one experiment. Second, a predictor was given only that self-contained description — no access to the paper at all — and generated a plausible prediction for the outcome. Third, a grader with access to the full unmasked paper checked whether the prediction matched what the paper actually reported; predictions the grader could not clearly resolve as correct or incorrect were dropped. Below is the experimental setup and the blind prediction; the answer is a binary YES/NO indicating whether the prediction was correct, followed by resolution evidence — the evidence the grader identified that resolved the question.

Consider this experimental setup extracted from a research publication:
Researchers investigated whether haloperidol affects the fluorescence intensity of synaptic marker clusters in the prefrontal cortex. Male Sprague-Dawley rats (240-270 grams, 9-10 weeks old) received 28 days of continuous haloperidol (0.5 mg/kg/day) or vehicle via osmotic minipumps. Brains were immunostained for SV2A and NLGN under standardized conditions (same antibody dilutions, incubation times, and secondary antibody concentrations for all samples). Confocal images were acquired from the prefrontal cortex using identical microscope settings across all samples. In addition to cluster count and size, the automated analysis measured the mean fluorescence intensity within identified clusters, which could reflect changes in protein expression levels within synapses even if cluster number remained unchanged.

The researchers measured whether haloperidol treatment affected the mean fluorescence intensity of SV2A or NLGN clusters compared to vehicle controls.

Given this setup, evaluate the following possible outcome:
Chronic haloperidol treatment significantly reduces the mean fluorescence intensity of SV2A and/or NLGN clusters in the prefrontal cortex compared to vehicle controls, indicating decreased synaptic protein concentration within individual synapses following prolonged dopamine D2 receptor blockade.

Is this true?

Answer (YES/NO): NO